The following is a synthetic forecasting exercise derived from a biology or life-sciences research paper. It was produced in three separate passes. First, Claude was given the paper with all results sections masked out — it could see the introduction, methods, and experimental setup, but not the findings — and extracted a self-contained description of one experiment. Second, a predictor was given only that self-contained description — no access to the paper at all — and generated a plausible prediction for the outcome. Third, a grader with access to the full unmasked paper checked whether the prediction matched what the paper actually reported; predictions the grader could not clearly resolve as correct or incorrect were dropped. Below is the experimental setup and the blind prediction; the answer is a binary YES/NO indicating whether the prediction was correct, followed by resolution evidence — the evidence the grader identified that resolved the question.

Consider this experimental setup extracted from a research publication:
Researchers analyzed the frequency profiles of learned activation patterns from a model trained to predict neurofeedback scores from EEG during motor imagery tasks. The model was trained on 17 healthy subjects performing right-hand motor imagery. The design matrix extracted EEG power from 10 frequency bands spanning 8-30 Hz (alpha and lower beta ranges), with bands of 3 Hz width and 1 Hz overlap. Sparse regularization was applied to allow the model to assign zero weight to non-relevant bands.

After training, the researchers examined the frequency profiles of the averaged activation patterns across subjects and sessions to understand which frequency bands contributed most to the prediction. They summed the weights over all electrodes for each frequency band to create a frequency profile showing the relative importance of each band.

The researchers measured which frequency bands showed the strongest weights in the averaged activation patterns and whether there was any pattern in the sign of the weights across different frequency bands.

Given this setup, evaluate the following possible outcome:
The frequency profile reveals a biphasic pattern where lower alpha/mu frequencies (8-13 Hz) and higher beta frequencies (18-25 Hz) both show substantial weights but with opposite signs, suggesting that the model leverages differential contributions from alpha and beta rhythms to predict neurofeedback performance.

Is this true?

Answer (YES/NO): NO